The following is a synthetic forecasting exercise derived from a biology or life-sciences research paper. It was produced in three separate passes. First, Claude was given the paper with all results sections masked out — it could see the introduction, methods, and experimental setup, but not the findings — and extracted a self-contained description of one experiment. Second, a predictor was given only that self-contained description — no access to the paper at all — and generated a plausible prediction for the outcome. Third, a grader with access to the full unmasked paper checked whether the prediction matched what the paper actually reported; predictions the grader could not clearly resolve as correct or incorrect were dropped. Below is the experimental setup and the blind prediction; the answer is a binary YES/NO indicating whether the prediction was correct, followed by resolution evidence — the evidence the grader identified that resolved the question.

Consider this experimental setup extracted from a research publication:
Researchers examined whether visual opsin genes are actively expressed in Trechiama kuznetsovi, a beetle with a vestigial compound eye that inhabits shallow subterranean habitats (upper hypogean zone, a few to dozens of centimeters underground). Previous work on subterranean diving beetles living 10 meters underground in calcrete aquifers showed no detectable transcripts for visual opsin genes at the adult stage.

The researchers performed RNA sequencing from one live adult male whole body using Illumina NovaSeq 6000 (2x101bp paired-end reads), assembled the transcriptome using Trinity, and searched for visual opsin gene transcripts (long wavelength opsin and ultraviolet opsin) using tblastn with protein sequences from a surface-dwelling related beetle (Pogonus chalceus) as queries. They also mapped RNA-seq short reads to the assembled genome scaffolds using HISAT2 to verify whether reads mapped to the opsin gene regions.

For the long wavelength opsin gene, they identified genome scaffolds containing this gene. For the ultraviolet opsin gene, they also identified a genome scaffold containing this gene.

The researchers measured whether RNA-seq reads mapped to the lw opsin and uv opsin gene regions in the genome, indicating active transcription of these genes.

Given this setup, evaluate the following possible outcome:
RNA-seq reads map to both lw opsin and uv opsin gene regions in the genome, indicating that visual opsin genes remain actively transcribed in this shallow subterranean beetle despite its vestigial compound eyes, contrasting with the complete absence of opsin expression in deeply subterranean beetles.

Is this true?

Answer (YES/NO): YES